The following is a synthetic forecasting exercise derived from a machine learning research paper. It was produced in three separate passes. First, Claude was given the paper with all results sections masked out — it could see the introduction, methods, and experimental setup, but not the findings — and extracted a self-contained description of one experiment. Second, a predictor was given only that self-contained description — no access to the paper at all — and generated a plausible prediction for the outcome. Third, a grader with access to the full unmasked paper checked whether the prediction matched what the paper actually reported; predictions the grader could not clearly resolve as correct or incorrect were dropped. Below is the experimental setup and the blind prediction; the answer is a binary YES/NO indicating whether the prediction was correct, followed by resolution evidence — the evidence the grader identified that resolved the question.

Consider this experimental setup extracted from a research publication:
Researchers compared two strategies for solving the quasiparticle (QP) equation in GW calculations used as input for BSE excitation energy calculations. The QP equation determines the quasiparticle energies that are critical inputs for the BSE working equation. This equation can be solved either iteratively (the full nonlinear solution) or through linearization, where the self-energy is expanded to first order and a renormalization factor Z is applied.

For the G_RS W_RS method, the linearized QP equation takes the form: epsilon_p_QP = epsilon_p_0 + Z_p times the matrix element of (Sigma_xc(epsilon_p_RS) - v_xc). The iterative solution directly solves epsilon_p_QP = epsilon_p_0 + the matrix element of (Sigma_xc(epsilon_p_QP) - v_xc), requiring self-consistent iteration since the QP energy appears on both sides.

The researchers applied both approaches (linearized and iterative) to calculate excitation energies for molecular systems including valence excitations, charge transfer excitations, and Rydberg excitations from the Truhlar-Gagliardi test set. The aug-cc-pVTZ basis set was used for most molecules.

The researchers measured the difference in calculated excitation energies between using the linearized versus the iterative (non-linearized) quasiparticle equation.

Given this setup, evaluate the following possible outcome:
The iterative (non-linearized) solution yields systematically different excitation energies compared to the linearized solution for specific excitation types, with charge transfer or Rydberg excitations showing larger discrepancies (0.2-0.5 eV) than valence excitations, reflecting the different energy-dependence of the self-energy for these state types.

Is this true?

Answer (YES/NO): NO